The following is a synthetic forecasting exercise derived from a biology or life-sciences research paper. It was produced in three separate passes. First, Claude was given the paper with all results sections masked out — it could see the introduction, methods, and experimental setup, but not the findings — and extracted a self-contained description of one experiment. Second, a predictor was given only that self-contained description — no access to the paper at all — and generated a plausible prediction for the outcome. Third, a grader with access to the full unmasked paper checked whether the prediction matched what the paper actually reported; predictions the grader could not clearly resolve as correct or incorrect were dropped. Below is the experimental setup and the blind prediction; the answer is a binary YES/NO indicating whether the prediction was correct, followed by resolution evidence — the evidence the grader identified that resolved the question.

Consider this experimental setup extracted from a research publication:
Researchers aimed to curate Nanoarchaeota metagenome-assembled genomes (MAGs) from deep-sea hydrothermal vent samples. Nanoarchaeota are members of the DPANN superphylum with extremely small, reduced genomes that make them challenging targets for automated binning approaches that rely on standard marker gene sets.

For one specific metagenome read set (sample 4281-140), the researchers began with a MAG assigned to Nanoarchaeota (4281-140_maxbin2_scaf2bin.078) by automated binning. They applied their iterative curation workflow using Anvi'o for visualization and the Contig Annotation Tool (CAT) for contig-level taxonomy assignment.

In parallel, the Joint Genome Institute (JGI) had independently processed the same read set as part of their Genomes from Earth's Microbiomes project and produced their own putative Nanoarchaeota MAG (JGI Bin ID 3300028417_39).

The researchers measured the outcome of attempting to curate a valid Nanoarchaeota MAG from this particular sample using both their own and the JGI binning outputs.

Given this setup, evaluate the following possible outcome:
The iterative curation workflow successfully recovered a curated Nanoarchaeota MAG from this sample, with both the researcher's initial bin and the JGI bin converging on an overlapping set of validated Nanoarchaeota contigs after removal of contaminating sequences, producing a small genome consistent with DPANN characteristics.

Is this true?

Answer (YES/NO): NO